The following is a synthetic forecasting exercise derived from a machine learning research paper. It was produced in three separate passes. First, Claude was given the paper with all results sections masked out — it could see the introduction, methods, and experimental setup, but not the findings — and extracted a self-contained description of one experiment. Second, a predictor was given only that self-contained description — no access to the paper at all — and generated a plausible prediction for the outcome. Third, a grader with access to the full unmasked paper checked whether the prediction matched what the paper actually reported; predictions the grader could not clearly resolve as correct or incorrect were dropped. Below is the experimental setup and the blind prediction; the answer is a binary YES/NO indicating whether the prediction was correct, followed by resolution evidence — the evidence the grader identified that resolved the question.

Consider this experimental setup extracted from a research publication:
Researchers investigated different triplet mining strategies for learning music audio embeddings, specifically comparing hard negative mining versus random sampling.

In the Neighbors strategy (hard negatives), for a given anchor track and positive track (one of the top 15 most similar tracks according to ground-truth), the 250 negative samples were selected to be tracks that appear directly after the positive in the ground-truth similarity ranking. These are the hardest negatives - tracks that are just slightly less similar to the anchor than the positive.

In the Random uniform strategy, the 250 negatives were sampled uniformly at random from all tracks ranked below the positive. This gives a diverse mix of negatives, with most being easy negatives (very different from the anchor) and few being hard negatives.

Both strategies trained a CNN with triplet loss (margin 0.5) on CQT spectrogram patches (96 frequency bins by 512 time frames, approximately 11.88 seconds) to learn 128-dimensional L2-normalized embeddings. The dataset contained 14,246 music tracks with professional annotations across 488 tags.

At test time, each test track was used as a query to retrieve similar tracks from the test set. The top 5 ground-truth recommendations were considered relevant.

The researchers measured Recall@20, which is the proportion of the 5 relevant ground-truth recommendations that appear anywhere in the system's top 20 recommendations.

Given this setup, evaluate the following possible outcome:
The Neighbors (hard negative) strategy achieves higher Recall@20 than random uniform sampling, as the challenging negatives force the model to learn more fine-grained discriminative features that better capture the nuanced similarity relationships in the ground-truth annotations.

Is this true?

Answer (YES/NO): NO